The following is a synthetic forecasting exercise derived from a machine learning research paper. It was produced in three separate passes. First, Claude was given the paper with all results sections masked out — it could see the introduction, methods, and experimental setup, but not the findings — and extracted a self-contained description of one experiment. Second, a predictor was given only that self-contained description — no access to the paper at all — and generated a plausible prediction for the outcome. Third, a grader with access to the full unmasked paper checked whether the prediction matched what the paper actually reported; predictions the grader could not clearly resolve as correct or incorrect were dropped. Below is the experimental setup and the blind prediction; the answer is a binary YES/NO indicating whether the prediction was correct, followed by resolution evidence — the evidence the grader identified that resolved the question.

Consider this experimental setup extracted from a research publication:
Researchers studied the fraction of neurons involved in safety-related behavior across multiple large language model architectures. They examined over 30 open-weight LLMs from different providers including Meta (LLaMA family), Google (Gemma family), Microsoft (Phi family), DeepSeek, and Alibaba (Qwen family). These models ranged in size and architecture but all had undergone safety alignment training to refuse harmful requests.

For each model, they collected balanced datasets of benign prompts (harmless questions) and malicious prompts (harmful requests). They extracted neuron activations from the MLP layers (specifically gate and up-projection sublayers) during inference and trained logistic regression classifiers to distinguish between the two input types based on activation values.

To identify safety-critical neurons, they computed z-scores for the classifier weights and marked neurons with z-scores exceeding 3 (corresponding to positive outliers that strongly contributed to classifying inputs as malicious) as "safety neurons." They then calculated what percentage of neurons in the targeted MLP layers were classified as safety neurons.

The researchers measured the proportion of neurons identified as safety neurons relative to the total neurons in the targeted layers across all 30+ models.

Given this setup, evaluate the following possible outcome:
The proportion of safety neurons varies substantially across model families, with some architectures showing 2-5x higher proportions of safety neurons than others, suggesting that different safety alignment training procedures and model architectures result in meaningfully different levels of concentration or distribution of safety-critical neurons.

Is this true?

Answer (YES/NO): NO